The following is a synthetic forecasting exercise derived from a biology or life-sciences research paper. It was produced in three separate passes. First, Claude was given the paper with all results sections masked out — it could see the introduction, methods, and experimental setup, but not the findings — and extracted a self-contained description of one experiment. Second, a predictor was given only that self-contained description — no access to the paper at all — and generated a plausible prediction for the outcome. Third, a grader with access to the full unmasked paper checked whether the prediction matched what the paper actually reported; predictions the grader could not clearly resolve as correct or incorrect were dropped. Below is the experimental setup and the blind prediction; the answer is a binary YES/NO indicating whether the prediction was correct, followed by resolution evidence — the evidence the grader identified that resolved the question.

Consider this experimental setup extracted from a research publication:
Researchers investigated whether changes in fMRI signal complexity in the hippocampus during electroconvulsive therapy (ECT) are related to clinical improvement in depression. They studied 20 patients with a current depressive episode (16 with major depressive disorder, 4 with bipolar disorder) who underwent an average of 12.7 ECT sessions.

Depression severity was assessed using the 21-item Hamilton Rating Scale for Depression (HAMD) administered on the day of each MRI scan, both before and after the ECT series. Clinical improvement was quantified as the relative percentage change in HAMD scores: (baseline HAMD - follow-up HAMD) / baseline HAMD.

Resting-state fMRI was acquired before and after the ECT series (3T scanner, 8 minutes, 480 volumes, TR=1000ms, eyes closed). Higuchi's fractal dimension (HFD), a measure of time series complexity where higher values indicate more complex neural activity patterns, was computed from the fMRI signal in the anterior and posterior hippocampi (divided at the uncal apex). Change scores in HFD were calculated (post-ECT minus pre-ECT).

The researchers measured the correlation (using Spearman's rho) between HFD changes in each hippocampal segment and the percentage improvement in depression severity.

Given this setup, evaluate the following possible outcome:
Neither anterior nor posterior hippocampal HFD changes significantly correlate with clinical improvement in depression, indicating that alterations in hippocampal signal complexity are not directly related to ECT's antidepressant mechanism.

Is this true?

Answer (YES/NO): NO